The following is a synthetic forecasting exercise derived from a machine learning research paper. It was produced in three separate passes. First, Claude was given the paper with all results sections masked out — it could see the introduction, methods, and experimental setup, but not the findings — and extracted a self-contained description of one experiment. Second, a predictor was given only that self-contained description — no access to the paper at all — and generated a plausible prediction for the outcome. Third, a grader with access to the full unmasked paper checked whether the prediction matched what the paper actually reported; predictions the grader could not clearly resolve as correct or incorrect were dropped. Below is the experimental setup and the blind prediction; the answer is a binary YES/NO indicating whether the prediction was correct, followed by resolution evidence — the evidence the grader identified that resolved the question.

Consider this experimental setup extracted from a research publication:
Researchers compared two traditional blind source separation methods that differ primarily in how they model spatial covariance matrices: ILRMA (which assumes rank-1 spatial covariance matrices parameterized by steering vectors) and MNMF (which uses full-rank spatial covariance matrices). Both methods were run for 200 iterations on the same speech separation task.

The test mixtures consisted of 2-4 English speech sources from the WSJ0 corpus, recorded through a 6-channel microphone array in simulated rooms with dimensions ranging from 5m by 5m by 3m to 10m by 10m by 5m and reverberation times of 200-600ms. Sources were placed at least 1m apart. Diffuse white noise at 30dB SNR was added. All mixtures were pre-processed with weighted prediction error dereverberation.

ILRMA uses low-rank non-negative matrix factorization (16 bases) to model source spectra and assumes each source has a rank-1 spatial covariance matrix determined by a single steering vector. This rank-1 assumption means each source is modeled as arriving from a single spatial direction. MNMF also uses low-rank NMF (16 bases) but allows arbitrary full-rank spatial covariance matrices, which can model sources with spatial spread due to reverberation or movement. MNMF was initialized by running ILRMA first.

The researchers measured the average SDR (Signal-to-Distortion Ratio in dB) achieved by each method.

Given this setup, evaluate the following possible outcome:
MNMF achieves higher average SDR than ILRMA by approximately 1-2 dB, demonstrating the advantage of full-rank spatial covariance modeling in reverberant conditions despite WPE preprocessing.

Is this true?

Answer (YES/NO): NO